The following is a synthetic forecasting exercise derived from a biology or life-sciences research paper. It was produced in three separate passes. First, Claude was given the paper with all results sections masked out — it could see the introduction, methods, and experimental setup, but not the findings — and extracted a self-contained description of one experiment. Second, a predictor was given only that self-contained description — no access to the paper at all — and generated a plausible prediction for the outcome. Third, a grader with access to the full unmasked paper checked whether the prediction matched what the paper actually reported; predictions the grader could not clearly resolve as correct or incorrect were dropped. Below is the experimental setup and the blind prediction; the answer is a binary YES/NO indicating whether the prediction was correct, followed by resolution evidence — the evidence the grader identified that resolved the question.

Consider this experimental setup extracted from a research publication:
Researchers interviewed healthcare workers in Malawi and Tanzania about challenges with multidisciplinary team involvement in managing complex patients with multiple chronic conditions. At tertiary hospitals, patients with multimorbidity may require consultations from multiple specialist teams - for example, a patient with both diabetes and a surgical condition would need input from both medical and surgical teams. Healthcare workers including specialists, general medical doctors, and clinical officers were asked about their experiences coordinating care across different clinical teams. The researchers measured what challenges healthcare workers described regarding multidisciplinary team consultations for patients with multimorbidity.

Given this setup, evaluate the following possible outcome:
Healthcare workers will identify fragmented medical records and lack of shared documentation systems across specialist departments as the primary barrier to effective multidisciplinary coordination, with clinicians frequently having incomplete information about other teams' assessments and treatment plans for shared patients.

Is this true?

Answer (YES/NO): NO